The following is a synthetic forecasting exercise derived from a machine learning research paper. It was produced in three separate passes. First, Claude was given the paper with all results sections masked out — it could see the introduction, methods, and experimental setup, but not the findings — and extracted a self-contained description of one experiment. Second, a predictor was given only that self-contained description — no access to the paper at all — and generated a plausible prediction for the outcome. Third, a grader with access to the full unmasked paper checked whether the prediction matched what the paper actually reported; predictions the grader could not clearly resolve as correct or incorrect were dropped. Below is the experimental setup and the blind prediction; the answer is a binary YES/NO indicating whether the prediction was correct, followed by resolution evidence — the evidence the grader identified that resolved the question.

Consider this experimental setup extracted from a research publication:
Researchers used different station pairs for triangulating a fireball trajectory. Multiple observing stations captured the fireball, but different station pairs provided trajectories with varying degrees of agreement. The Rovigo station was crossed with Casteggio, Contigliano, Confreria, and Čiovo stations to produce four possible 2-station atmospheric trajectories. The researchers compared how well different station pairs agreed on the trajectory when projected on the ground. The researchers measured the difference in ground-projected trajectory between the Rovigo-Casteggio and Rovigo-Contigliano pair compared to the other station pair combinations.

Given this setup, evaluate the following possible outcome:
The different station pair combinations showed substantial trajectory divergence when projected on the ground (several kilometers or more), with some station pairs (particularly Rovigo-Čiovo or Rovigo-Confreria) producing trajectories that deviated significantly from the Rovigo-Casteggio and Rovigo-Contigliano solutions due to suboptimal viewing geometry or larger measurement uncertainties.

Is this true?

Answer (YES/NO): NO